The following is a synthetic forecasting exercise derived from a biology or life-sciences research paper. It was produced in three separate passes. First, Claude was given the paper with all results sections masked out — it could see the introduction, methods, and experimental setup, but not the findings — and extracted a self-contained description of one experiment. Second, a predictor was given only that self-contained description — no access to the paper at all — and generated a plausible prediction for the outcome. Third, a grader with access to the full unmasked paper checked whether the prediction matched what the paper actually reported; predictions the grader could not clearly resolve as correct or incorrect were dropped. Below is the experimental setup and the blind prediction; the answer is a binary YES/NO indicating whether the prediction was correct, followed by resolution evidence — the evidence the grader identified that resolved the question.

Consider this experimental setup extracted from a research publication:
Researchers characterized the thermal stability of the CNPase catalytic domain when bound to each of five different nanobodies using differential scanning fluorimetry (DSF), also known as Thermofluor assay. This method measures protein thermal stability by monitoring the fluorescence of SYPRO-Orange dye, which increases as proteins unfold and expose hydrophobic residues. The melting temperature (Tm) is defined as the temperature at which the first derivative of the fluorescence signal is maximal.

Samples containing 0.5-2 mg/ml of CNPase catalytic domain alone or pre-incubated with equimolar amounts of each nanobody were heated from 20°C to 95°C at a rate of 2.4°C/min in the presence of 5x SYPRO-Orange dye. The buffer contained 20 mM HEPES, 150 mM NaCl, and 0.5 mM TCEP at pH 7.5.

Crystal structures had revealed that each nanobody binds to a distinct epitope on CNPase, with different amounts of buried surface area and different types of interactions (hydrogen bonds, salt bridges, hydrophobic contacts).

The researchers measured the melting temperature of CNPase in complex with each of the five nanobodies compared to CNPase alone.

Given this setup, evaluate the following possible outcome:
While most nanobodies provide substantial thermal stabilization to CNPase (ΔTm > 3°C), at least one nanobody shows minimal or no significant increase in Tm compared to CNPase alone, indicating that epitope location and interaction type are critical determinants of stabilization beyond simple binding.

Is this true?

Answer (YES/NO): NO